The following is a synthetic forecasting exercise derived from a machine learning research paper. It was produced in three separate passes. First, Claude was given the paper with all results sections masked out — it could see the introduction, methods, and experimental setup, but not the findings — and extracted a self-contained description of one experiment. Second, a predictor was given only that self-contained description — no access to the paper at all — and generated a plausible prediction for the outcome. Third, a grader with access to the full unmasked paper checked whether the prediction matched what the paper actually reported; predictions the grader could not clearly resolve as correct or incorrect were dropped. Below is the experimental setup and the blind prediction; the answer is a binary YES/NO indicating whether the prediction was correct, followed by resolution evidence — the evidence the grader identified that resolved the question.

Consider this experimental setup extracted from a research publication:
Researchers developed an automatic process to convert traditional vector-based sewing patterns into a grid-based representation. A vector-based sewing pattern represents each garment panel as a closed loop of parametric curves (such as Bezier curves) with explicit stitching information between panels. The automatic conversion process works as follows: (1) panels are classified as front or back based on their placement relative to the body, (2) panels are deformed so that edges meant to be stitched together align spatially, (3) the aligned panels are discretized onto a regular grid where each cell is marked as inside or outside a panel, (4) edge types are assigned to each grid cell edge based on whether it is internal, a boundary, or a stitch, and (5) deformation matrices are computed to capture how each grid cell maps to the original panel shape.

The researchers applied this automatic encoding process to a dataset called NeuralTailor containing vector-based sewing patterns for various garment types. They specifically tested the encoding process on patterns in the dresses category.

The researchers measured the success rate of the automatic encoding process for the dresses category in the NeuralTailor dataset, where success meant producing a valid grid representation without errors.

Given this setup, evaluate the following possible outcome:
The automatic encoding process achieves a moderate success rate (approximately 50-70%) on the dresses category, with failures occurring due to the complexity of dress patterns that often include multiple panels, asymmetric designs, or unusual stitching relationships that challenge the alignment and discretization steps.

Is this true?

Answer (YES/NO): NO